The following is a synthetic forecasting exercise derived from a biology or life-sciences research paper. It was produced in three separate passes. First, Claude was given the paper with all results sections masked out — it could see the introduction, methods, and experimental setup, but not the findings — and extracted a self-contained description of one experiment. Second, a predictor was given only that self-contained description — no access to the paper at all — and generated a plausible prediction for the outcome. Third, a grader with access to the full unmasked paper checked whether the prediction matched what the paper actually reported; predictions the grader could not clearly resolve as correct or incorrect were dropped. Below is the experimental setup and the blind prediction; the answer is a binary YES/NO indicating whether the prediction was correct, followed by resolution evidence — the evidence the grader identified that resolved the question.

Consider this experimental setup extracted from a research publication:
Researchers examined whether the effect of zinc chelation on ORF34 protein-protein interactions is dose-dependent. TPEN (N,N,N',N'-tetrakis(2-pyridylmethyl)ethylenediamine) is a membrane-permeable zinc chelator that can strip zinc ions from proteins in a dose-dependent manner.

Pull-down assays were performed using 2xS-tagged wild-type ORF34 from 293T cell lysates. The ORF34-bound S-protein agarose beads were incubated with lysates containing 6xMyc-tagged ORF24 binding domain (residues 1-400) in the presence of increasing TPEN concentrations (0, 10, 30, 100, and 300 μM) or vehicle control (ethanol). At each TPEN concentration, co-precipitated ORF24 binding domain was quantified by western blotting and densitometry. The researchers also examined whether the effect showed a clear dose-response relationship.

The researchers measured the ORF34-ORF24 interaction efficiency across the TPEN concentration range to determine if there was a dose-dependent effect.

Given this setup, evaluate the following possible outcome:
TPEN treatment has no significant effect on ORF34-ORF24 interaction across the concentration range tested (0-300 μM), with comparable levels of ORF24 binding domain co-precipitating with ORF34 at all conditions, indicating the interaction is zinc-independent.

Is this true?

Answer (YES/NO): NO